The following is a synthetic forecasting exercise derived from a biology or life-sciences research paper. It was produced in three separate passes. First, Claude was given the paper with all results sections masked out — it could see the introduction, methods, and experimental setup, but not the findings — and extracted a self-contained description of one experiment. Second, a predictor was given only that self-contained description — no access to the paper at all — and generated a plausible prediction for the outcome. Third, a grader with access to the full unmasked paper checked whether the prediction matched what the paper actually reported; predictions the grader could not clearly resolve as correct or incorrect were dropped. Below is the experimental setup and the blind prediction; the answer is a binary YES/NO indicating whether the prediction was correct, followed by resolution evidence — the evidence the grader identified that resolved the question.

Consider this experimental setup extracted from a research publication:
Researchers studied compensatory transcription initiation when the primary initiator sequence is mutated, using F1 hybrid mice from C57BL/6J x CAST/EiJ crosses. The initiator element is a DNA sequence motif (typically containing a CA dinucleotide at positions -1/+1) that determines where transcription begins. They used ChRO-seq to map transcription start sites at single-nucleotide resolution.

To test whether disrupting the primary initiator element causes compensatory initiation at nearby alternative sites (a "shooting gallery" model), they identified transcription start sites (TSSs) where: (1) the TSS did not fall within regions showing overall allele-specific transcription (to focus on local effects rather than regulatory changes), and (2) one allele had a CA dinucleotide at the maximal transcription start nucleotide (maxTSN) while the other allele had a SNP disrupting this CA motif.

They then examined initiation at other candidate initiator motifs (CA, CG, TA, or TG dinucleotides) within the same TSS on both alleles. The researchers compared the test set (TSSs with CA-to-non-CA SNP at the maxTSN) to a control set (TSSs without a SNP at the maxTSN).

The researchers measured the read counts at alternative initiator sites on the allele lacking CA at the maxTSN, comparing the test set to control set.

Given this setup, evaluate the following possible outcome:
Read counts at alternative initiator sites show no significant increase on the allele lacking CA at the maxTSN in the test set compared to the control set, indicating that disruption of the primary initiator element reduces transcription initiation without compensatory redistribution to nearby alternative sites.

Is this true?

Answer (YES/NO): NO